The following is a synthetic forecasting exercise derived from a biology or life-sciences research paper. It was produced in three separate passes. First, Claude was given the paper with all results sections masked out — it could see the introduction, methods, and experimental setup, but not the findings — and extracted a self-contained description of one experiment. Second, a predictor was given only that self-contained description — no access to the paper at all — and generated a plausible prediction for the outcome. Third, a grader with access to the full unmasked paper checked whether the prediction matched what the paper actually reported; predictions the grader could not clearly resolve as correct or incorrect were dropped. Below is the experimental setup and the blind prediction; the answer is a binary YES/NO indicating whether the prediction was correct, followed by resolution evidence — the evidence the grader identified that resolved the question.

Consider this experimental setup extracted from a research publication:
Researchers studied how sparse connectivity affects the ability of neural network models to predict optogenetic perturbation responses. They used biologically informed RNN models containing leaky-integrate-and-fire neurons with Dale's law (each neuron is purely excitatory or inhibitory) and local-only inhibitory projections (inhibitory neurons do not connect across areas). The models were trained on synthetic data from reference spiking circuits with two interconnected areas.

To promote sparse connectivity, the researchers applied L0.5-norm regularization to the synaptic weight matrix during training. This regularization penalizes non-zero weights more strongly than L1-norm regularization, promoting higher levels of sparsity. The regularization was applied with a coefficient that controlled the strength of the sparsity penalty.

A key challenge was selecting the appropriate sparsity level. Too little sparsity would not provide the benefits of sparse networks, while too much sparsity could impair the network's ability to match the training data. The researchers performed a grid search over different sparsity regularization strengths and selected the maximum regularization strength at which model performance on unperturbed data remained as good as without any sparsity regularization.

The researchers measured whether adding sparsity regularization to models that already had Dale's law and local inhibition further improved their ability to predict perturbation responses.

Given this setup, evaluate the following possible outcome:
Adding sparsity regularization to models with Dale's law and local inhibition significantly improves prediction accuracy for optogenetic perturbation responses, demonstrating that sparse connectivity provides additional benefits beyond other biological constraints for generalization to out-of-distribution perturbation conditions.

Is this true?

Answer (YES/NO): NO